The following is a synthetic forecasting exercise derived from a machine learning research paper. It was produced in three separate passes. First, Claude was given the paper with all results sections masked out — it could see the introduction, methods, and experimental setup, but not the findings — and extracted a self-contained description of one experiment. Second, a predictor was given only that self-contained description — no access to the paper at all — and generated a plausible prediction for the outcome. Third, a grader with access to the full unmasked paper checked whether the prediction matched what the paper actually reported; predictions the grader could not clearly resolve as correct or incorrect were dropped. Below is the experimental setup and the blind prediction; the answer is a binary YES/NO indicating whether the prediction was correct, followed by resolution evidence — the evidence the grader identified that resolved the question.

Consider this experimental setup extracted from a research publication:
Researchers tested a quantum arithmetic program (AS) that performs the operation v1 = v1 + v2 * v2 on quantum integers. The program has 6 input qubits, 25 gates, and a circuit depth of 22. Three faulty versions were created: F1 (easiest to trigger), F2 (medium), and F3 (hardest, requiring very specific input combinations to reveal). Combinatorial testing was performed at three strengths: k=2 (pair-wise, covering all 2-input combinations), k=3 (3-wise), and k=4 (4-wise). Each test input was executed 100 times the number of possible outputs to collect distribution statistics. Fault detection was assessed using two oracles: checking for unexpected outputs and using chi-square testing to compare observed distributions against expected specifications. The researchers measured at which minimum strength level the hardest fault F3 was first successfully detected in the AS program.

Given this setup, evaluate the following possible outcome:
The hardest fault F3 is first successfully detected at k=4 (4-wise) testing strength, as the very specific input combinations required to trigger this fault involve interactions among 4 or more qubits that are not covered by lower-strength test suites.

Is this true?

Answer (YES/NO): YES